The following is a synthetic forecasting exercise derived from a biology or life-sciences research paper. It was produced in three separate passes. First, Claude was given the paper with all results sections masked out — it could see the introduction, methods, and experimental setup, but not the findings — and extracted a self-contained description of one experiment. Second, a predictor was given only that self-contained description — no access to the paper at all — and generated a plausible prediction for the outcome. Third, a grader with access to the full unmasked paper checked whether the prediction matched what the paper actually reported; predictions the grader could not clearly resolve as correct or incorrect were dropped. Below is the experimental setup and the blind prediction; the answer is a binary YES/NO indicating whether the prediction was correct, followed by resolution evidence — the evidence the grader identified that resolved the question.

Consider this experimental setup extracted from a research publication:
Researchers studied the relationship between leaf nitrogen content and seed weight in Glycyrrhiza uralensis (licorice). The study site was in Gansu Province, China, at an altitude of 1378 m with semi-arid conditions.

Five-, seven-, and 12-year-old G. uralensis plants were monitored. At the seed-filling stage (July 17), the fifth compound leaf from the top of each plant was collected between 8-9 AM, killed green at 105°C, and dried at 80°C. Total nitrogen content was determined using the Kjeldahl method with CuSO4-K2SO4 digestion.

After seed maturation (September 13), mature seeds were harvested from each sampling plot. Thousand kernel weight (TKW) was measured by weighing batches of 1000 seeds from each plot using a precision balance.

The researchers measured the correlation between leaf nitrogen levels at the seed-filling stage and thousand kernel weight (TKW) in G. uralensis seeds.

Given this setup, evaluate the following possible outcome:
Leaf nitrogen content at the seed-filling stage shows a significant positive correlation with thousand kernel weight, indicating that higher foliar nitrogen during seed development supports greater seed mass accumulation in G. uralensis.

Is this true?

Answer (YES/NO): YES